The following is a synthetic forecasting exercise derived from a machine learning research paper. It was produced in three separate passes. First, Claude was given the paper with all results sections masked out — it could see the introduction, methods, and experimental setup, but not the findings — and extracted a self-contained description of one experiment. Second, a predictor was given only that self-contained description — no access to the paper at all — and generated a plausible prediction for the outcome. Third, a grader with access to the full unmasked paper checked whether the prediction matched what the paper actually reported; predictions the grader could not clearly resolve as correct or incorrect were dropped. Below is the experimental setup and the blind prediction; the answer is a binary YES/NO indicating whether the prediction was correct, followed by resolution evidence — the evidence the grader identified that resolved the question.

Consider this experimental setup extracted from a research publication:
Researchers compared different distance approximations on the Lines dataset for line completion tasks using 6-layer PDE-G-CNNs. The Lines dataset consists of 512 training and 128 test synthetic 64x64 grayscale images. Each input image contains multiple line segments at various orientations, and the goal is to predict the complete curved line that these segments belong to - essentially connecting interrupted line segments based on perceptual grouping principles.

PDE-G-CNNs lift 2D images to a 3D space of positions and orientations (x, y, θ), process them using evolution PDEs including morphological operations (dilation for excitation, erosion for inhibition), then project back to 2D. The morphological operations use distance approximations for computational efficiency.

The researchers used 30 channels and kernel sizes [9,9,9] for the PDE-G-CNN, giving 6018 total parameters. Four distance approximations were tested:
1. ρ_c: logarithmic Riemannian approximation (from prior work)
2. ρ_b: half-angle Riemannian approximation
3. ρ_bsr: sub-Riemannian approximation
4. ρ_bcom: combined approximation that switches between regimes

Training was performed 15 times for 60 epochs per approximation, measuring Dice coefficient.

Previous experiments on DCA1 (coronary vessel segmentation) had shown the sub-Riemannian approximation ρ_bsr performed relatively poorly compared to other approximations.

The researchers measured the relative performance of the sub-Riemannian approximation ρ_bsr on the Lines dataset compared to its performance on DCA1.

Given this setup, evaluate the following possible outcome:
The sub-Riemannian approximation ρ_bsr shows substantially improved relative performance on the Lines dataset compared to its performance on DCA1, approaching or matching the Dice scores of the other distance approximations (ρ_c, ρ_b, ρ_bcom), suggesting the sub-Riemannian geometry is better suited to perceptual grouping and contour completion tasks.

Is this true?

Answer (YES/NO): YES